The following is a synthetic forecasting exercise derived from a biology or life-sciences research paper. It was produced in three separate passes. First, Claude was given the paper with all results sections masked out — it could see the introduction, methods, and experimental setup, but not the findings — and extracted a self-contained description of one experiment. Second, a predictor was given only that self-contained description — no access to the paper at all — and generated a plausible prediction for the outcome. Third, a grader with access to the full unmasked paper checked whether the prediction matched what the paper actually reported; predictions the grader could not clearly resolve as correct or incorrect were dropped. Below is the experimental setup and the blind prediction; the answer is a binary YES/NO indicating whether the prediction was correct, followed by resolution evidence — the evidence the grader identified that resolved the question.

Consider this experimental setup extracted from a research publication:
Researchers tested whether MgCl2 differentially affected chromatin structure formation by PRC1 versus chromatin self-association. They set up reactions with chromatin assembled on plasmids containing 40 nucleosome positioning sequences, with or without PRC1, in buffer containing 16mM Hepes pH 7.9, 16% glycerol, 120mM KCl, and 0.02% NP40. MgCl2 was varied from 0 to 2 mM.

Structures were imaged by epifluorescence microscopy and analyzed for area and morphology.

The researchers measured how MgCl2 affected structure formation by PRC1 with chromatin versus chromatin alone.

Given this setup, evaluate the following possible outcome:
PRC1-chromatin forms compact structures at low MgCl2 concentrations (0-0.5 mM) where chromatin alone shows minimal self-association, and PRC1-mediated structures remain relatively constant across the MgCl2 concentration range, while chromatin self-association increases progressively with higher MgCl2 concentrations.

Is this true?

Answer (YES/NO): YES